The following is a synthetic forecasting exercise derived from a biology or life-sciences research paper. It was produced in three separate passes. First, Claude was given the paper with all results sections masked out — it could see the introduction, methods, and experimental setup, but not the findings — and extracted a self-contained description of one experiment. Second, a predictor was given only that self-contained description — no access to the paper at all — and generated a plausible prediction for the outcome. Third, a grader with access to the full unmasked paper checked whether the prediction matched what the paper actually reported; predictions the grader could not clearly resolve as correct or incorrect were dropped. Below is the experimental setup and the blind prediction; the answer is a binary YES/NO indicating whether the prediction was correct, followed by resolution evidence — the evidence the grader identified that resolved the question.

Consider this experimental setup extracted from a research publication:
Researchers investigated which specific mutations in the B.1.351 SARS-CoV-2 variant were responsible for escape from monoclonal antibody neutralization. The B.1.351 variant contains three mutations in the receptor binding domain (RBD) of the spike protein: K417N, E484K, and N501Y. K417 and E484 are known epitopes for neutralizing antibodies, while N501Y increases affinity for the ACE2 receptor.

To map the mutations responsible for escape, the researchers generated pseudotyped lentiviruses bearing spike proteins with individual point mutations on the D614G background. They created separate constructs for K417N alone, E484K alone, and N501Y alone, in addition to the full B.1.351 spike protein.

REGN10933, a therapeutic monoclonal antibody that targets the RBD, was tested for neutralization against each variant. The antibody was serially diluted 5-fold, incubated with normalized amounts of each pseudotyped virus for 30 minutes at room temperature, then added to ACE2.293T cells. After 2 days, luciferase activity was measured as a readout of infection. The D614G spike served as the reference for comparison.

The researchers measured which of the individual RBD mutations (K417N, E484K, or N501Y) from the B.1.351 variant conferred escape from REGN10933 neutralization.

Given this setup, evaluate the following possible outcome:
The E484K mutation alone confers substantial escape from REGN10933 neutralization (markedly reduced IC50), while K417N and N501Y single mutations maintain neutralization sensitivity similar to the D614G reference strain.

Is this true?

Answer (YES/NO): NO